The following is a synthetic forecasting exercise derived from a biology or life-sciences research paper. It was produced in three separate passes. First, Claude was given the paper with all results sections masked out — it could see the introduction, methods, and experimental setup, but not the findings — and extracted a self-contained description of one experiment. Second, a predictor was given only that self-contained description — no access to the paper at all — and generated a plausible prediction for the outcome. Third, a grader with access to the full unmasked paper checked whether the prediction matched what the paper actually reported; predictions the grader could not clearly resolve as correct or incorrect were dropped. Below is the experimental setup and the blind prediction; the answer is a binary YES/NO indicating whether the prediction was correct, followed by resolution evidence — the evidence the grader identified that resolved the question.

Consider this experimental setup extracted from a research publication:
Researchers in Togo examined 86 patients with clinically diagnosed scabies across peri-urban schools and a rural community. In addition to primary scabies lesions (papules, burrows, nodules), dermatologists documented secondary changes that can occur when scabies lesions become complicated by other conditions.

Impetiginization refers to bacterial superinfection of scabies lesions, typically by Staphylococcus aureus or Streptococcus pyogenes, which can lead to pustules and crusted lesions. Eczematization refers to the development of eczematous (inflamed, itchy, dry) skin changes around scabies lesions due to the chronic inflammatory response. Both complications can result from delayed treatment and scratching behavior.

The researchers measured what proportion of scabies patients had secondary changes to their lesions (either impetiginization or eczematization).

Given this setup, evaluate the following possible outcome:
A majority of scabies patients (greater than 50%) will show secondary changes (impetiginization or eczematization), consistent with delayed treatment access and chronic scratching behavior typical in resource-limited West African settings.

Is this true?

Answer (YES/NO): YES